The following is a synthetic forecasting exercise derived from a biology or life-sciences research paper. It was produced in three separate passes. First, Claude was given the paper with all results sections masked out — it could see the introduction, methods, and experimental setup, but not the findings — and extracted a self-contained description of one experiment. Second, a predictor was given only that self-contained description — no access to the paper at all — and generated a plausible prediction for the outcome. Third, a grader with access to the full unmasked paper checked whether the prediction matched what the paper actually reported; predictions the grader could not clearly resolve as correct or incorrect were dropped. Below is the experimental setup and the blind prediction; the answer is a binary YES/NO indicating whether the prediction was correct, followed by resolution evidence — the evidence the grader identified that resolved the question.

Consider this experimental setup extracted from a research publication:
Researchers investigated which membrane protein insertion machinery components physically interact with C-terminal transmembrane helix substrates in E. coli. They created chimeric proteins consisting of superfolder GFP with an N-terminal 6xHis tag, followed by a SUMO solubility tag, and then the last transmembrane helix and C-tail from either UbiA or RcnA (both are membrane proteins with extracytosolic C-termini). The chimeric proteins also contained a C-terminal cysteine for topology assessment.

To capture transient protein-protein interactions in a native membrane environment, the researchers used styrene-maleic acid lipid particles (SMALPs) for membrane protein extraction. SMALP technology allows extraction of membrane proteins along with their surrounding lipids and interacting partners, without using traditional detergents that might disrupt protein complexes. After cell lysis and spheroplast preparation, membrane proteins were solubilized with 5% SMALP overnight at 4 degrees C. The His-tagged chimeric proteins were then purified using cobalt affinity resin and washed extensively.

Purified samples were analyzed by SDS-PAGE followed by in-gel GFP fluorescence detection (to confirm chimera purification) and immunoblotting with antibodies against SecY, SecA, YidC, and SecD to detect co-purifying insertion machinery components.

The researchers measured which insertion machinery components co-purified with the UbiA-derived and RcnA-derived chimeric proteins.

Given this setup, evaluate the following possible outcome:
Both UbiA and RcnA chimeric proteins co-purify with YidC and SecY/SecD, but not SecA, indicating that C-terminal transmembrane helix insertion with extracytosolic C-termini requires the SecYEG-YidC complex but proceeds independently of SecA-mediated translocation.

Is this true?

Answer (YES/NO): YES